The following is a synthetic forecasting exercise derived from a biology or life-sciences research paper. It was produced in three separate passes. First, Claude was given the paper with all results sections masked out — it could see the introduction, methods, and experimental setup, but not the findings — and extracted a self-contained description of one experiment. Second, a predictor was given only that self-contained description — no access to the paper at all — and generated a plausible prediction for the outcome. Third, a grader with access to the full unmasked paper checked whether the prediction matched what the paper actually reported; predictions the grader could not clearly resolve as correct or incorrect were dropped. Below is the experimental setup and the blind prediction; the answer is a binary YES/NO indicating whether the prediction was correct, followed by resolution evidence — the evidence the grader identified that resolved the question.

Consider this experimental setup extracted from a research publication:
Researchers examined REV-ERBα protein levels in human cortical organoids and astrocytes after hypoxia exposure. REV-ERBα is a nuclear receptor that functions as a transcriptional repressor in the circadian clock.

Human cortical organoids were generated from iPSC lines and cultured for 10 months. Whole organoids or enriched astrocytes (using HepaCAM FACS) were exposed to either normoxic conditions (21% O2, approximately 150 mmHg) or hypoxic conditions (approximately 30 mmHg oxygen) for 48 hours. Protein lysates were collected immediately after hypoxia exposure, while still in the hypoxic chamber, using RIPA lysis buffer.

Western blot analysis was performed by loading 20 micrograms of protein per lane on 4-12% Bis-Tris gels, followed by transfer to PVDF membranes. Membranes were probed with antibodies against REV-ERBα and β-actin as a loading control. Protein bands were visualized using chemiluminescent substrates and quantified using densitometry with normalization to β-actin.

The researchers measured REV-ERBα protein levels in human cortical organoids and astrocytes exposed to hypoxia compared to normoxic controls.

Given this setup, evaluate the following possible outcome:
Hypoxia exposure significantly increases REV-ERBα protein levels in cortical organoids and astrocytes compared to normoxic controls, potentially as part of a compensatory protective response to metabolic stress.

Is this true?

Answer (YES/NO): YES